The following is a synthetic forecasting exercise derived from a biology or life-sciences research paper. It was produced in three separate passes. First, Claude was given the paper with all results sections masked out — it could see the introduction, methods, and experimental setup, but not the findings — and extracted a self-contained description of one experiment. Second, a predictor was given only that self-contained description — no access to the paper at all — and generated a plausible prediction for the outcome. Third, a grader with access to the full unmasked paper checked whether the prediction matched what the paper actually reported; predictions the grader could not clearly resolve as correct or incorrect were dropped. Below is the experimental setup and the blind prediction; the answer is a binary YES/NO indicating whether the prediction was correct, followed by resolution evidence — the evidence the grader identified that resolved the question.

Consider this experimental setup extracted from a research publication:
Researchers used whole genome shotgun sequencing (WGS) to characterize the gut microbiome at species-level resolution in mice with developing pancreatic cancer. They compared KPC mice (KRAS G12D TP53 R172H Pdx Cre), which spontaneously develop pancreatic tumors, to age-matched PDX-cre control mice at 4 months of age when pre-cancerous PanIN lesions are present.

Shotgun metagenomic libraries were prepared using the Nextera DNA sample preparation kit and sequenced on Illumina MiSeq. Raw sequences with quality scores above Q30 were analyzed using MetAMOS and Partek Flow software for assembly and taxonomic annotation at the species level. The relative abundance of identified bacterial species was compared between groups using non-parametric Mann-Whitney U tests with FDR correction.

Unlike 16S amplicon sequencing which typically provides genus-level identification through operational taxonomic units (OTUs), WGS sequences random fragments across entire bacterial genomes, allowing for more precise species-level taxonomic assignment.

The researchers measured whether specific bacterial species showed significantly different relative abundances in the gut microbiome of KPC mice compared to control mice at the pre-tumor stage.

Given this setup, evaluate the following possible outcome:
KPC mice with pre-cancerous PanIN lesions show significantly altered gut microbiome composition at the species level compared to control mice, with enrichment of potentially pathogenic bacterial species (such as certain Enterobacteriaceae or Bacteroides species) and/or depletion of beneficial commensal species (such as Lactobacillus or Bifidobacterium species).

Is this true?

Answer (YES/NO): NO